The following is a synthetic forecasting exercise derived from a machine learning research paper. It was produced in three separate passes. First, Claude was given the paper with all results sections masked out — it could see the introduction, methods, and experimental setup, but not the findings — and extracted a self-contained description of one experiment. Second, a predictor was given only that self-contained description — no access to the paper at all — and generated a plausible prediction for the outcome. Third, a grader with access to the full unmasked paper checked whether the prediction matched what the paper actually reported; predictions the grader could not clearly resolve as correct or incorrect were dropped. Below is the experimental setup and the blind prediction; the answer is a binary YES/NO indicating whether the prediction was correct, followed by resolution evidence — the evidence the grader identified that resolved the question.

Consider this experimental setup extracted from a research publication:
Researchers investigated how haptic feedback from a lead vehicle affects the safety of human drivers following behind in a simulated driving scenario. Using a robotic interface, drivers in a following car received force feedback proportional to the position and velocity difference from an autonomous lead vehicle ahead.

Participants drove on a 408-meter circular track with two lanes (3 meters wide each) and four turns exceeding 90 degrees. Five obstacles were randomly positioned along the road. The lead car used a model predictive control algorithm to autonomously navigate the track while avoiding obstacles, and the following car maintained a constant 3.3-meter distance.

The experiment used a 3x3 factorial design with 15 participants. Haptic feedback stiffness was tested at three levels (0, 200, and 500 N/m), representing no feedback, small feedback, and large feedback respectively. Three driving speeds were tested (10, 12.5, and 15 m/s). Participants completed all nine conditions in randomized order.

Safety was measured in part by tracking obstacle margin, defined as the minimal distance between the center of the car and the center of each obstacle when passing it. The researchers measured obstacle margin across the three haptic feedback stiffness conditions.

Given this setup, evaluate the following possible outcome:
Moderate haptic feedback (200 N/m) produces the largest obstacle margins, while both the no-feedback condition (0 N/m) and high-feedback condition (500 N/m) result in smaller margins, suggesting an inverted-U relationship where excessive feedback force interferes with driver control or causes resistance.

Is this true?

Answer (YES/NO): NO